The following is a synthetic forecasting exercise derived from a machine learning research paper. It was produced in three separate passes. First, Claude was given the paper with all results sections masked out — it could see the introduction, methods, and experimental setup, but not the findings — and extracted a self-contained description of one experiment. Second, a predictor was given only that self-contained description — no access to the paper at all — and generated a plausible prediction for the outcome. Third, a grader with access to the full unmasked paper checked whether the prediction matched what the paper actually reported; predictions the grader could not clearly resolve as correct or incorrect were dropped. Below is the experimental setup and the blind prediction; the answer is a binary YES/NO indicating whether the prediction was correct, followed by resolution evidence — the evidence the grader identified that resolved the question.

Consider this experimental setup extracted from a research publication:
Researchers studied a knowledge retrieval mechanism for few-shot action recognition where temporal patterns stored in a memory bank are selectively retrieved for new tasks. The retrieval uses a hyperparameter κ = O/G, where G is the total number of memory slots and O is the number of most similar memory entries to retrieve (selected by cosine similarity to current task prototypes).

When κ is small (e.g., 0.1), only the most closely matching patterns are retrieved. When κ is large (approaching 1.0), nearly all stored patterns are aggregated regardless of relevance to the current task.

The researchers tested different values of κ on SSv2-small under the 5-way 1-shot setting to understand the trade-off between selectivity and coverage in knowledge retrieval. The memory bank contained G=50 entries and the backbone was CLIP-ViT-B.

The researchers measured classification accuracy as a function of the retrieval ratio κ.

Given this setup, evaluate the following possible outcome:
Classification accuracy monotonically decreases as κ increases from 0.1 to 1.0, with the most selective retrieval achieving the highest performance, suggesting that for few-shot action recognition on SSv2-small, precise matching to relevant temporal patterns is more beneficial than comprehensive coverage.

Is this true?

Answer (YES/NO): NO